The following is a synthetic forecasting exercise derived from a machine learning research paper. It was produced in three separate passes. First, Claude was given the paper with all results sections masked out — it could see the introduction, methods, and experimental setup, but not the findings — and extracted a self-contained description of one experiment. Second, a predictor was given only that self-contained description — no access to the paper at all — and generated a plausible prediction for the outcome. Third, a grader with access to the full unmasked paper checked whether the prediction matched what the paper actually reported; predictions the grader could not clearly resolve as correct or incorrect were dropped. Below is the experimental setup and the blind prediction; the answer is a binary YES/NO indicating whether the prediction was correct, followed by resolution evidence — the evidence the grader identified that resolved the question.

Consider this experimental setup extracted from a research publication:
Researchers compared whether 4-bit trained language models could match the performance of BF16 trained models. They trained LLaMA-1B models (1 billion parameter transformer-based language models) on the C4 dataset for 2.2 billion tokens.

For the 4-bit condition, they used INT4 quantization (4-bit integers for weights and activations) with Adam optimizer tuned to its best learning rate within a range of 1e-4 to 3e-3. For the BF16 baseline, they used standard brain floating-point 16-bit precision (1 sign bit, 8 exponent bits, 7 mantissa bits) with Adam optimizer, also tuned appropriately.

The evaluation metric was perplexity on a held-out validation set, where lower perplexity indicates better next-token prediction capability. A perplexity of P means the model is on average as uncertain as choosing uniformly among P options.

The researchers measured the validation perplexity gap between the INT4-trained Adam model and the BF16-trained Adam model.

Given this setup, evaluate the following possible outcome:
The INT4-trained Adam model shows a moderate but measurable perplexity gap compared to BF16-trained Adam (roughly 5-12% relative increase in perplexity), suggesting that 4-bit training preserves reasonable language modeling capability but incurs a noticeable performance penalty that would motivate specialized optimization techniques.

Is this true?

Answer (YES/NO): YES